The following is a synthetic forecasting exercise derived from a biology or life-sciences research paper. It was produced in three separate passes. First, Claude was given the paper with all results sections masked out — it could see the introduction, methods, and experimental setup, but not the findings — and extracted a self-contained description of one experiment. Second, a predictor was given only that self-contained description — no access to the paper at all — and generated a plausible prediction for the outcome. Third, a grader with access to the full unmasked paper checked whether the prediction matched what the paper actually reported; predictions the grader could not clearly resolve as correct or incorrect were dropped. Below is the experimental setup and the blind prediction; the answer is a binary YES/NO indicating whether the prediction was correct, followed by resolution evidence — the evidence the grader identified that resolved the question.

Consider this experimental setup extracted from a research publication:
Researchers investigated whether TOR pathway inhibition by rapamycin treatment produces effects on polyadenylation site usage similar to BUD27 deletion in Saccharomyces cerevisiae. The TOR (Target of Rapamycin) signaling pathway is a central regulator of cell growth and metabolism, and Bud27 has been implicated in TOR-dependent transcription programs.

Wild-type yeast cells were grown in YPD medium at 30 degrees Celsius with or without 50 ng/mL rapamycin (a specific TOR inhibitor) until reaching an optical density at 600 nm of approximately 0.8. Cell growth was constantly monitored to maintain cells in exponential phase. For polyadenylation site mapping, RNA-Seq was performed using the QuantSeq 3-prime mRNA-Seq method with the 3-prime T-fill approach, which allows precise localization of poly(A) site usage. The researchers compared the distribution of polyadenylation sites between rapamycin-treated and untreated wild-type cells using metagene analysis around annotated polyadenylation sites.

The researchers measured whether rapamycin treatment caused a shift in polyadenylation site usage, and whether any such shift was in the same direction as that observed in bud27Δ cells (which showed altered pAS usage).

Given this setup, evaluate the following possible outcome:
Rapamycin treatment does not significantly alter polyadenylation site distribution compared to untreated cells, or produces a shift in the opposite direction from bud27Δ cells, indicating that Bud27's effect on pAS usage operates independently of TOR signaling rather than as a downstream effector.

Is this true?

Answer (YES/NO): NO